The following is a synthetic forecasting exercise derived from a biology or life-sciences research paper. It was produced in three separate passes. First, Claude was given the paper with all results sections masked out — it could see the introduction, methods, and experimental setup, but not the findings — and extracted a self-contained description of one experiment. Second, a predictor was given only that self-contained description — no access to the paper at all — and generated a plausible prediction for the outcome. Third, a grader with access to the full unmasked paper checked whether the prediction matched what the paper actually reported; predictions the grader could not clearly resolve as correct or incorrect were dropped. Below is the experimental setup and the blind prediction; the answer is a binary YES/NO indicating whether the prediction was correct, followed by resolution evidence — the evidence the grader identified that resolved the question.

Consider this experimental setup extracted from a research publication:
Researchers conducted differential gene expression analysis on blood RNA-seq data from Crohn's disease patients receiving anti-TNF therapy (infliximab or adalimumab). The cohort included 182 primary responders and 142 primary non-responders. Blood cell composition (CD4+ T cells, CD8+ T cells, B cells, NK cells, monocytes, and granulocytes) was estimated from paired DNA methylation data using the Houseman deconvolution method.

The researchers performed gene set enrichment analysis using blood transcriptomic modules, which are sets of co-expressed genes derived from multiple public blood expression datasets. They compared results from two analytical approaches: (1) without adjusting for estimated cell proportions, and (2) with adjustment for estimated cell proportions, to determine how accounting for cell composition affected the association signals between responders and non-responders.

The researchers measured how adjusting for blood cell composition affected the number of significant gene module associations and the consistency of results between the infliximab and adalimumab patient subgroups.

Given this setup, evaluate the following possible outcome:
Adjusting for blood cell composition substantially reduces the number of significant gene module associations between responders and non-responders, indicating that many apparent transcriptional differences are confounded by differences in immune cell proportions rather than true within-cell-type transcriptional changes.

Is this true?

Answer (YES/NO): YES